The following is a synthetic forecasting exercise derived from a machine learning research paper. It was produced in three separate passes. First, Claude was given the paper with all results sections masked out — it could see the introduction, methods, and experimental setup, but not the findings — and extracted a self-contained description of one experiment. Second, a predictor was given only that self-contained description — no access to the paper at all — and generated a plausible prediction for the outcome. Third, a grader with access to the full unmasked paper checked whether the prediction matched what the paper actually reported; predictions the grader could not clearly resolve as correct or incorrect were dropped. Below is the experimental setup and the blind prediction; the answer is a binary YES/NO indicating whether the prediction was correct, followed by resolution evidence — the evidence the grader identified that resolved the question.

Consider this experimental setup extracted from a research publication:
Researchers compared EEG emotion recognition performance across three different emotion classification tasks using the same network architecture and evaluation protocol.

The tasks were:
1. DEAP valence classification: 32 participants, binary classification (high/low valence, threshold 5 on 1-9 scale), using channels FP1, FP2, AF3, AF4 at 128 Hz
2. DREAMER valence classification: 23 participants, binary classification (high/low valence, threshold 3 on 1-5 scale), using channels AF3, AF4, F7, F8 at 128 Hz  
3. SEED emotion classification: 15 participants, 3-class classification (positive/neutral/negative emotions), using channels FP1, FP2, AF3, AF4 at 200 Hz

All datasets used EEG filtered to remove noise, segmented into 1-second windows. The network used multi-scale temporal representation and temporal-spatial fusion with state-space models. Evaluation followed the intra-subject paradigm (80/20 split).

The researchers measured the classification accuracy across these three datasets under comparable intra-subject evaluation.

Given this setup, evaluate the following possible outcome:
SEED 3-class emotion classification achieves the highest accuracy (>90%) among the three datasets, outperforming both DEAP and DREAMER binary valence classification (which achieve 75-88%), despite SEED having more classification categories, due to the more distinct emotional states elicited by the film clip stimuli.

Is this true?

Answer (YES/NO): NO